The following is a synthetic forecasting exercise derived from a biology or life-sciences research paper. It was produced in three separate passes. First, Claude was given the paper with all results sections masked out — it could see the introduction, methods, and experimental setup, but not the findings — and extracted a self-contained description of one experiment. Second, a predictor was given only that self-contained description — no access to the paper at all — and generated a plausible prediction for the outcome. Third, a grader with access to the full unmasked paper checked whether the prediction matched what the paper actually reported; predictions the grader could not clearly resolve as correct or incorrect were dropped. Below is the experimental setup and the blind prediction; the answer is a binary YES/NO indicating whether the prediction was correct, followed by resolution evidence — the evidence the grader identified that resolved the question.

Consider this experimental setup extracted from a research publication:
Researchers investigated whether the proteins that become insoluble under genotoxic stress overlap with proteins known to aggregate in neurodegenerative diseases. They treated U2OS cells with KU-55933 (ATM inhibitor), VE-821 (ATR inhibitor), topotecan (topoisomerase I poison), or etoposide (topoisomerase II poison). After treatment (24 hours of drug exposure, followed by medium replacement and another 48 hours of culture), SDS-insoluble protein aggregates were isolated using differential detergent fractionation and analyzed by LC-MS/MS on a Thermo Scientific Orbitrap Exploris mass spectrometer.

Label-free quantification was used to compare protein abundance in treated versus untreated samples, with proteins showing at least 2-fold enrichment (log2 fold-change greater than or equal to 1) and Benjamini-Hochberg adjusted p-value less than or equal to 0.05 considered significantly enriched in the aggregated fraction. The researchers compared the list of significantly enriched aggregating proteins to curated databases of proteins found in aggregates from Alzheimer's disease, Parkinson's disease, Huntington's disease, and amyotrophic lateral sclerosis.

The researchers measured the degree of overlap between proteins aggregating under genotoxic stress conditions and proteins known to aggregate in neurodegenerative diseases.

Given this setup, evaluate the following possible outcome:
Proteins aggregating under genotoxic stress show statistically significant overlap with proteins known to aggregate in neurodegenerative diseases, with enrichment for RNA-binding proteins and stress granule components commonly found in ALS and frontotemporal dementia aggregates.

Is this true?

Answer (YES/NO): YES